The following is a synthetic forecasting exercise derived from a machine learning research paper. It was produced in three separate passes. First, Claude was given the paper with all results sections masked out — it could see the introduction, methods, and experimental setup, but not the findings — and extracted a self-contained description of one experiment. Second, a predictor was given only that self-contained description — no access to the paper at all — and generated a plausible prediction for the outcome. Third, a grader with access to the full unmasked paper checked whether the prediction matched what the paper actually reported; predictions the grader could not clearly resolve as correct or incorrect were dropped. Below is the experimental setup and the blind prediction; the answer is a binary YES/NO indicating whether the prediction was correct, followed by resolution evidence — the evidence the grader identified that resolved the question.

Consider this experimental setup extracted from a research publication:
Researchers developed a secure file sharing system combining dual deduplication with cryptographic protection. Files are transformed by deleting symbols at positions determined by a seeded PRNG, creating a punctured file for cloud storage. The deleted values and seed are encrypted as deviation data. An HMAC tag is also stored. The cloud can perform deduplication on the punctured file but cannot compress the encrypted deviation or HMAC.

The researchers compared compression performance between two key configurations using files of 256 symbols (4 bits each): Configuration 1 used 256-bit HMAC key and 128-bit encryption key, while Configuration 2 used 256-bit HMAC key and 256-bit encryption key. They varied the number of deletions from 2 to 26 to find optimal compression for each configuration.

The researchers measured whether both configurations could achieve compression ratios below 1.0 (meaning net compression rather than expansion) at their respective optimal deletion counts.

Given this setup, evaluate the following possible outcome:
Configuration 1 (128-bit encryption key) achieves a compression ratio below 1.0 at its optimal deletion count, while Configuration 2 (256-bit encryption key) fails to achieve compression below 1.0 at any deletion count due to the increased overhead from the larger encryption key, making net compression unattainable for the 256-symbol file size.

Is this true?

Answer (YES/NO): NO